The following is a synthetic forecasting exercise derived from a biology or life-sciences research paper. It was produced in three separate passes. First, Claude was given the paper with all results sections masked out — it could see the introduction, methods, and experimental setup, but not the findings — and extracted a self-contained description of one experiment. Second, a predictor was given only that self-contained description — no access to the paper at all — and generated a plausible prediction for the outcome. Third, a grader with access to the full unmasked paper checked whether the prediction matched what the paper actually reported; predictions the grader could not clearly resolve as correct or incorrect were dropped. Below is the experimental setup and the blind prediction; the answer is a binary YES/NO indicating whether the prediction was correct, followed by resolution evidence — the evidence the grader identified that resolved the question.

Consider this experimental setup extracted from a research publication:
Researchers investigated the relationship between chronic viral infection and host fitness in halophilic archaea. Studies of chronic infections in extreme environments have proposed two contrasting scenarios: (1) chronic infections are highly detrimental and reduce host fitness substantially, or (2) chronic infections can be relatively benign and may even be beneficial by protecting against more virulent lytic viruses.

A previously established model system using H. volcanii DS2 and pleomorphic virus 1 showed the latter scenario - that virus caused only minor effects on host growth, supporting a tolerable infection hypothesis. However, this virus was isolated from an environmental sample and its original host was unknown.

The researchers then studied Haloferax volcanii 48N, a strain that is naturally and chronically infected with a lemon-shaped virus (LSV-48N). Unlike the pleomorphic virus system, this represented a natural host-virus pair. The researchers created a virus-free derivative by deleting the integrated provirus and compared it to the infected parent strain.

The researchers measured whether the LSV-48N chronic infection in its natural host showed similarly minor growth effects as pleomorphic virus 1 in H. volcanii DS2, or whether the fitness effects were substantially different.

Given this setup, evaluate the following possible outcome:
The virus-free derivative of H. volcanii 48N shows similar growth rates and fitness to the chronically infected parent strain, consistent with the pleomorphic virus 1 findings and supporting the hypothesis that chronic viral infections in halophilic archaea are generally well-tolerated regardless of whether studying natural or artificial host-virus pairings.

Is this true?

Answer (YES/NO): NO